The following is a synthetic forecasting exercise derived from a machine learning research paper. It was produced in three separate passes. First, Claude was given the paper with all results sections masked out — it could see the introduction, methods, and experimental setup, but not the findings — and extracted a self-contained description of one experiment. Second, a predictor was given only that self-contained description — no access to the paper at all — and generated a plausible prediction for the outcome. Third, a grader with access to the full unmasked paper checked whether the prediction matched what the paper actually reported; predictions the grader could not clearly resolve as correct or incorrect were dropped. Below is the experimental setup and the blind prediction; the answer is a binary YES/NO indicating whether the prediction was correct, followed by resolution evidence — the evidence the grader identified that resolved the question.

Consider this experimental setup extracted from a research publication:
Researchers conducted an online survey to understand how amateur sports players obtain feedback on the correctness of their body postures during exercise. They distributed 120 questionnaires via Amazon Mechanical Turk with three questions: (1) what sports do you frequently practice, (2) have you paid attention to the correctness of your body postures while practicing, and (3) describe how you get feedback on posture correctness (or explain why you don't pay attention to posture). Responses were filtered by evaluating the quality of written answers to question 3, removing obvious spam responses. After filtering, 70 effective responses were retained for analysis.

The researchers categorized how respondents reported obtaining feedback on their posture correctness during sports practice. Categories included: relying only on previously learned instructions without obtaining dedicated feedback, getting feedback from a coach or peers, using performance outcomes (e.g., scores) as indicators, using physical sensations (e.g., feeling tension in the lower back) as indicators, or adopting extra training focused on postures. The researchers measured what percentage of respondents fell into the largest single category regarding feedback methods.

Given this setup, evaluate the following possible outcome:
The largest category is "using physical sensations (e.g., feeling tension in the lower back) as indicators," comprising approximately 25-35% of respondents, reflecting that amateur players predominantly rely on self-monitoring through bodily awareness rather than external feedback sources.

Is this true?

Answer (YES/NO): NO